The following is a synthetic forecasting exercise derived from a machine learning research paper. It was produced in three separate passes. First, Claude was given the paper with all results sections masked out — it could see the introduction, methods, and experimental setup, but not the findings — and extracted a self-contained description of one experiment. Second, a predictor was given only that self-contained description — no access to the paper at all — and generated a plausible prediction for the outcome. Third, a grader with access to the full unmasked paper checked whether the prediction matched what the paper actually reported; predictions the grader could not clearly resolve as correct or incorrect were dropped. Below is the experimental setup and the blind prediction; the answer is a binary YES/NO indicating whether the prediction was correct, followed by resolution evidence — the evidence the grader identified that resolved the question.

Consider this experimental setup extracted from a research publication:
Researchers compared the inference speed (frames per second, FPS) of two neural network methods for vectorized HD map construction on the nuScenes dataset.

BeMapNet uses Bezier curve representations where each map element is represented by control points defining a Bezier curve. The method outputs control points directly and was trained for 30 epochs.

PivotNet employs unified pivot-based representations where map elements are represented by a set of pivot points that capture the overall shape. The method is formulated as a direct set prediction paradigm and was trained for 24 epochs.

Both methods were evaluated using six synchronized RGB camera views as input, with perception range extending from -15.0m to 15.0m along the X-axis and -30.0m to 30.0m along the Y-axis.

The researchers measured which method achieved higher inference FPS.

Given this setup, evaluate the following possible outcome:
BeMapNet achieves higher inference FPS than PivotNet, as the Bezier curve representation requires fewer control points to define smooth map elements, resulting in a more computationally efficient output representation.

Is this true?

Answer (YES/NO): NO